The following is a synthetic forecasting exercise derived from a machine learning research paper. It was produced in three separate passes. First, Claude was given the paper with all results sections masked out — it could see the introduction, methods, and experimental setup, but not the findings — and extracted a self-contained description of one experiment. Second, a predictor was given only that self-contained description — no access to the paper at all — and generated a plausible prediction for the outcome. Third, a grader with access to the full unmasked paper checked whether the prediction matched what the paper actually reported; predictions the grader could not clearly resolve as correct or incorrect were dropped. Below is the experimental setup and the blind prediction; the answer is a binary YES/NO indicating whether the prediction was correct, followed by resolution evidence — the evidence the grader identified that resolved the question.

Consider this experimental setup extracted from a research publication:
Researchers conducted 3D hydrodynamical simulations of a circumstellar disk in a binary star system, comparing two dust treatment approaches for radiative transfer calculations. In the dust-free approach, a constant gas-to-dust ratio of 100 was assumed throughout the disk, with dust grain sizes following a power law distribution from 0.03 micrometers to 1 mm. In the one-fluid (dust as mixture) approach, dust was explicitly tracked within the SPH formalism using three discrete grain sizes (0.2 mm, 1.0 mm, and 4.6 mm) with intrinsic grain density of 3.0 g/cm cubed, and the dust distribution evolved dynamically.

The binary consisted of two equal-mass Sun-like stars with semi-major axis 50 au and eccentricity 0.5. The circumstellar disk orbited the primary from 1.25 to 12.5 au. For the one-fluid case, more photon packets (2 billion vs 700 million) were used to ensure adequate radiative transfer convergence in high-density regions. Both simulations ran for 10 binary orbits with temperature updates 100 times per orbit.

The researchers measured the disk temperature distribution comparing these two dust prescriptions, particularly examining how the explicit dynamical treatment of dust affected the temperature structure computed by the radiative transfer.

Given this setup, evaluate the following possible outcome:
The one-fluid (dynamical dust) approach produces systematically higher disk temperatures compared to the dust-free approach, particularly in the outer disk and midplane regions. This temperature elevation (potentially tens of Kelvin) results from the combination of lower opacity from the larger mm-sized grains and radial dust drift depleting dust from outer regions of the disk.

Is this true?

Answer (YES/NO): NO